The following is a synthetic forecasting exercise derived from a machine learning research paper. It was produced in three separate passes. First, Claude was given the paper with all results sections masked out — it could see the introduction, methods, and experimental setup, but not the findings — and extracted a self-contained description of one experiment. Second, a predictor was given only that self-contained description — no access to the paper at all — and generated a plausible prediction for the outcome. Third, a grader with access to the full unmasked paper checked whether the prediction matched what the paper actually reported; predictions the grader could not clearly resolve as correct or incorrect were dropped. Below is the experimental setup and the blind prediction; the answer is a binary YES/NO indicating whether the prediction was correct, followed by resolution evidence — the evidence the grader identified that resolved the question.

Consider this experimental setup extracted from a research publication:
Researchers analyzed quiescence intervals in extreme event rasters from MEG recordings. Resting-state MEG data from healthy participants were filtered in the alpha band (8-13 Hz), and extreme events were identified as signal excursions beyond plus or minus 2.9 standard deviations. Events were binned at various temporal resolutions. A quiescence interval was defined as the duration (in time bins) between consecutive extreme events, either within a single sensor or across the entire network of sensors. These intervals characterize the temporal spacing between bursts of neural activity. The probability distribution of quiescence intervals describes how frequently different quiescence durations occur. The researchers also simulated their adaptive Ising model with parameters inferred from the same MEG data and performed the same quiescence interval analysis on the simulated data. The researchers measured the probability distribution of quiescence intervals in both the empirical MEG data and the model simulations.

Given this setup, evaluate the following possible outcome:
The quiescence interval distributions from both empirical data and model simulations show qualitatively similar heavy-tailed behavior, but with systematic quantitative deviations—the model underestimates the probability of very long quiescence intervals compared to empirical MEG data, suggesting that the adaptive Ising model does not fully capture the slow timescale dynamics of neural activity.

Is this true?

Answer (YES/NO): NO